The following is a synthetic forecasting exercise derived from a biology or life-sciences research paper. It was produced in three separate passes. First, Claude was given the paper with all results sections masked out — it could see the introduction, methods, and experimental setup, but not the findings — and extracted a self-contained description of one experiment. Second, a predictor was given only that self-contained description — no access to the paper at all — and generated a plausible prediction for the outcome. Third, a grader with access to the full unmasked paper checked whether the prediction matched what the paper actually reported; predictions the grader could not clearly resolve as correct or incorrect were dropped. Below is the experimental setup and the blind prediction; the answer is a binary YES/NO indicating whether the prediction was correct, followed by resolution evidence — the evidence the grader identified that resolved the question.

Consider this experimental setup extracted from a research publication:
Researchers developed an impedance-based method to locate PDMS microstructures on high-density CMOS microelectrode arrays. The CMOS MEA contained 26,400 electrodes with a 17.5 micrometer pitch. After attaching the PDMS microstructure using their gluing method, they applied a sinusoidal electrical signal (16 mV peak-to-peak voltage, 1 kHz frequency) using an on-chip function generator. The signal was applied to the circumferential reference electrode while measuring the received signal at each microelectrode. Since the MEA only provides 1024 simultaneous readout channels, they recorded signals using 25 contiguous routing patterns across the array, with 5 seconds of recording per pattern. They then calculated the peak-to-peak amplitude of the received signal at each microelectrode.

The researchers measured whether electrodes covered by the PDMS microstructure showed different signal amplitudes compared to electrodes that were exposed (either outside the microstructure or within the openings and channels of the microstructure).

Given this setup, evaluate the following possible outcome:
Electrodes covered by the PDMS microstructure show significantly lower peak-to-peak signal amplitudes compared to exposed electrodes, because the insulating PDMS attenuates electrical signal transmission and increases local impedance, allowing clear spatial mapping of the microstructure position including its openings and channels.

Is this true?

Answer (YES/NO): YES